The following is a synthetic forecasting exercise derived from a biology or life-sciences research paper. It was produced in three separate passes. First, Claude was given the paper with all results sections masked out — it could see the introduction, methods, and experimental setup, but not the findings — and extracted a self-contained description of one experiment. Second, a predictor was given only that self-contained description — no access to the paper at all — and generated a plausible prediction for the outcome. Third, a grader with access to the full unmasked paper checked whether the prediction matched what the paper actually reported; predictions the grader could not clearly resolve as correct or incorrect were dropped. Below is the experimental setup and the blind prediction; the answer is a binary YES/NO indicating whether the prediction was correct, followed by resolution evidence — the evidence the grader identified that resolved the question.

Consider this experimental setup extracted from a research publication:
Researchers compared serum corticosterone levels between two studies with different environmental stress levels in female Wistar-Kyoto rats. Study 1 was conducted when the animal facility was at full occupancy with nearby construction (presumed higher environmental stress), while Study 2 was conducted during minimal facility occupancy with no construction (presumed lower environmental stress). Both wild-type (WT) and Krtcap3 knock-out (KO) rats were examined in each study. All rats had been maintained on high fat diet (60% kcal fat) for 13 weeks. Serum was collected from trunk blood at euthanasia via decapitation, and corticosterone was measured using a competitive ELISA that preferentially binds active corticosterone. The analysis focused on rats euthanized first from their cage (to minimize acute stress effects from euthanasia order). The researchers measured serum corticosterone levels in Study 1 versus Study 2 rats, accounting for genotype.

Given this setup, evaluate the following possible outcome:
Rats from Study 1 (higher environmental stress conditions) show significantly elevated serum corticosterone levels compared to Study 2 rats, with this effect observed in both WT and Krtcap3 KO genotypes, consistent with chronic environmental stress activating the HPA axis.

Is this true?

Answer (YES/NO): NO